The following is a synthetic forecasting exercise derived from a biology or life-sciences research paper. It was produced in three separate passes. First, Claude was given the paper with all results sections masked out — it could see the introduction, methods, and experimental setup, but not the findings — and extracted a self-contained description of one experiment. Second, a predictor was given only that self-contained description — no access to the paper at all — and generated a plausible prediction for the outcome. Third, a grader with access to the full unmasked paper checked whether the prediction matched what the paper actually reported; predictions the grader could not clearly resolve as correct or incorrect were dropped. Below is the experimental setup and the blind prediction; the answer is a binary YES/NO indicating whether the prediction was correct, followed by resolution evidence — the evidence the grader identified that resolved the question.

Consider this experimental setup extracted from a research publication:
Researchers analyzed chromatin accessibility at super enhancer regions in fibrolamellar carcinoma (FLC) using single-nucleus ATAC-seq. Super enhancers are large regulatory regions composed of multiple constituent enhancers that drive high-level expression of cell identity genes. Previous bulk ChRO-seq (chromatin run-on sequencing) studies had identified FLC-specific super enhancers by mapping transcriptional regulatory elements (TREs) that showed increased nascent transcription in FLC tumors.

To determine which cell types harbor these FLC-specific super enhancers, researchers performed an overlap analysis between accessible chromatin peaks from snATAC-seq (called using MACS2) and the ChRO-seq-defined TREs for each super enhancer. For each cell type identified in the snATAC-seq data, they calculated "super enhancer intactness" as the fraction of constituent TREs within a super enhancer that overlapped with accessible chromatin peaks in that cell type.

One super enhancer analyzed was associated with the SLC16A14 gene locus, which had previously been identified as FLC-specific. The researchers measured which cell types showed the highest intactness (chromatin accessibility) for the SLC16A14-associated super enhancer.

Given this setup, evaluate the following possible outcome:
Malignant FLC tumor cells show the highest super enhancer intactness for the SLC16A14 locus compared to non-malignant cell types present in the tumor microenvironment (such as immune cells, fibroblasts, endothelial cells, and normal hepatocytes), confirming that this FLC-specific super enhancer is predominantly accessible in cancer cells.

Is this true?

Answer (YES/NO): YES